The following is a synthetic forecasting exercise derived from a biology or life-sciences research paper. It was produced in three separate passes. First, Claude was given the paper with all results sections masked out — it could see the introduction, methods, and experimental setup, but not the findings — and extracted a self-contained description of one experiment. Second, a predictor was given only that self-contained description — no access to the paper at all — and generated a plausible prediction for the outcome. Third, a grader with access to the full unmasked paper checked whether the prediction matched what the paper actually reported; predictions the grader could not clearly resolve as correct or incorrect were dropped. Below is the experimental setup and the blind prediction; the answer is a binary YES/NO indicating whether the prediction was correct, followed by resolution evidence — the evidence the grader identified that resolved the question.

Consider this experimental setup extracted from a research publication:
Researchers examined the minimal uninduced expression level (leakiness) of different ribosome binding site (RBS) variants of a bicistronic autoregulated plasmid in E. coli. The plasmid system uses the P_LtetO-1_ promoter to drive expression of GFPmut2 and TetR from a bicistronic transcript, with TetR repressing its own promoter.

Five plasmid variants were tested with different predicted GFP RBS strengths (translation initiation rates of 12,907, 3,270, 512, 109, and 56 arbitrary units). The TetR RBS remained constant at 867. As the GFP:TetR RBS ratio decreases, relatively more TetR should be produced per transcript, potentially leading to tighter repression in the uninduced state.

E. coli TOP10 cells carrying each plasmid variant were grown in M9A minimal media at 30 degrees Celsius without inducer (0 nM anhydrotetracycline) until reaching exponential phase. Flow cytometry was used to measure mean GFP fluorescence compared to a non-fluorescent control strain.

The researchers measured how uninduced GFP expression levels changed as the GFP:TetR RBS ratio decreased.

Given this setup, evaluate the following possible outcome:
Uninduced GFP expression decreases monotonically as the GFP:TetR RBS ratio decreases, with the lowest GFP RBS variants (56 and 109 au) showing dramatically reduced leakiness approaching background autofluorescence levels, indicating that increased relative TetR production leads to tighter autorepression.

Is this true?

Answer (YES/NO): NO